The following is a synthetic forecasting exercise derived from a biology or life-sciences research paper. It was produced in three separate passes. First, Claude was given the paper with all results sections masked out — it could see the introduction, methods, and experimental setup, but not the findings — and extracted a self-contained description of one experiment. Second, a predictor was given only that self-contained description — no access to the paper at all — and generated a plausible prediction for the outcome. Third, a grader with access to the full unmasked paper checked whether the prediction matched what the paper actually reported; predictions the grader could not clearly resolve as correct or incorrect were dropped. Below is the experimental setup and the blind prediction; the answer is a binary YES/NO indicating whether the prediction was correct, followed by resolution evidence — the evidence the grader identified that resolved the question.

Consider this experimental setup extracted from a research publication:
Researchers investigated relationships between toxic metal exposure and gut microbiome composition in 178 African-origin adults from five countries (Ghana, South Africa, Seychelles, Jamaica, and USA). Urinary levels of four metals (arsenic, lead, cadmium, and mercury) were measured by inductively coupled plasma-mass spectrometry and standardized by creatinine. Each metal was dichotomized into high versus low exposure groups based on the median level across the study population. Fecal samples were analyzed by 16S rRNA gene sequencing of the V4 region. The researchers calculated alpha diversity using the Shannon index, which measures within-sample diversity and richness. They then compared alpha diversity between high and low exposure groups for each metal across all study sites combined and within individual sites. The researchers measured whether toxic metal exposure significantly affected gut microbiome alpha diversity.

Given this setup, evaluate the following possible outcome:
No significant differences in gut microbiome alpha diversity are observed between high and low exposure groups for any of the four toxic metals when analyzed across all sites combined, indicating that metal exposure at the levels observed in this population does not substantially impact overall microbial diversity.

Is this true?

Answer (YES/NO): YES